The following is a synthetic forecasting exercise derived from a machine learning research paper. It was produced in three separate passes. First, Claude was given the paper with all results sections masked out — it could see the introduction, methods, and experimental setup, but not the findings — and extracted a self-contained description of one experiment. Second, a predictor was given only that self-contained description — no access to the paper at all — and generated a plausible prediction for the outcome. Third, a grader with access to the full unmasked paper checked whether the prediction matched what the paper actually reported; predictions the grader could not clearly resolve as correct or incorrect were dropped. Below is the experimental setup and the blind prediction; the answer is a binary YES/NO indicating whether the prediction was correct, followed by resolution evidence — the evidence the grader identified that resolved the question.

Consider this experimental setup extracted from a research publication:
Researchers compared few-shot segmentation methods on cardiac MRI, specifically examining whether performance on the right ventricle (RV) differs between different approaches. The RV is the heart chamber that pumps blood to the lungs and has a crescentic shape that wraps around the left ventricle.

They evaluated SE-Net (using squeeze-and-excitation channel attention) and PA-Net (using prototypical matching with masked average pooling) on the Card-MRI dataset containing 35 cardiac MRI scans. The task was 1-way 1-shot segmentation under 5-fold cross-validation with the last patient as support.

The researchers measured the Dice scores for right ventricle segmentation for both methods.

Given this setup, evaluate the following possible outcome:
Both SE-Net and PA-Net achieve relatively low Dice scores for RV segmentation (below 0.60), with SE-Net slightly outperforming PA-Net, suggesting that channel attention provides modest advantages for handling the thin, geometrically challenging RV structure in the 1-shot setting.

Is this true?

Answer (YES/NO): NO